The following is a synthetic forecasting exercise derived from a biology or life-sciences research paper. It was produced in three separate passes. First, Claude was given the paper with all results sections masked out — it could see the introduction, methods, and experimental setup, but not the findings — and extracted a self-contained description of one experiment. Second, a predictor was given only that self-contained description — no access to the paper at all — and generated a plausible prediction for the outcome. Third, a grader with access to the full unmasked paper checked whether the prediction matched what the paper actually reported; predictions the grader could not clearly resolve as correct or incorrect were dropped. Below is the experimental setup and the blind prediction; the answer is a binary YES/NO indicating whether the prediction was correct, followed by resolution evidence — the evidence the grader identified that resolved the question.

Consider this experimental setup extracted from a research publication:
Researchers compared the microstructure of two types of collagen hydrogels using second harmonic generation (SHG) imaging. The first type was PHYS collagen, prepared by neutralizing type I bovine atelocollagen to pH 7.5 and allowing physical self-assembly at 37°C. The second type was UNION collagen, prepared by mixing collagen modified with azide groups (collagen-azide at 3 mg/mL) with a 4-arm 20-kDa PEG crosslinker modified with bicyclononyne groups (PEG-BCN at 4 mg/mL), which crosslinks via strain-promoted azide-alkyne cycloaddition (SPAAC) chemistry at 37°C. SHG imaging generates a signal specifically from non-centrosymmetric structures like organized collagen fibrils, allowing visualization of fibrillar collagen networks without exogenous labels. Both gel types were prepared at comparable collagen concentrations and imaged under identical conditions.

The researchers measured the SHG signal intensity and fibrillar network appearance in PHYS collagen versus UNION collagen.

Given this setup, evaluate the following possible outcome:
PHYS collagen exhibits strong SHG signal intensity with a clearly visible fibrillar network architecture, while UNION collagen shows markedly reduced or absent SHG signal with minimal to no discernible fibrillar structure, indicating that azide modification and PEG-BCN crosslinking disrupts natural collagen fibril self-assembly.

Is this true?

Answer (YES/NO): YES